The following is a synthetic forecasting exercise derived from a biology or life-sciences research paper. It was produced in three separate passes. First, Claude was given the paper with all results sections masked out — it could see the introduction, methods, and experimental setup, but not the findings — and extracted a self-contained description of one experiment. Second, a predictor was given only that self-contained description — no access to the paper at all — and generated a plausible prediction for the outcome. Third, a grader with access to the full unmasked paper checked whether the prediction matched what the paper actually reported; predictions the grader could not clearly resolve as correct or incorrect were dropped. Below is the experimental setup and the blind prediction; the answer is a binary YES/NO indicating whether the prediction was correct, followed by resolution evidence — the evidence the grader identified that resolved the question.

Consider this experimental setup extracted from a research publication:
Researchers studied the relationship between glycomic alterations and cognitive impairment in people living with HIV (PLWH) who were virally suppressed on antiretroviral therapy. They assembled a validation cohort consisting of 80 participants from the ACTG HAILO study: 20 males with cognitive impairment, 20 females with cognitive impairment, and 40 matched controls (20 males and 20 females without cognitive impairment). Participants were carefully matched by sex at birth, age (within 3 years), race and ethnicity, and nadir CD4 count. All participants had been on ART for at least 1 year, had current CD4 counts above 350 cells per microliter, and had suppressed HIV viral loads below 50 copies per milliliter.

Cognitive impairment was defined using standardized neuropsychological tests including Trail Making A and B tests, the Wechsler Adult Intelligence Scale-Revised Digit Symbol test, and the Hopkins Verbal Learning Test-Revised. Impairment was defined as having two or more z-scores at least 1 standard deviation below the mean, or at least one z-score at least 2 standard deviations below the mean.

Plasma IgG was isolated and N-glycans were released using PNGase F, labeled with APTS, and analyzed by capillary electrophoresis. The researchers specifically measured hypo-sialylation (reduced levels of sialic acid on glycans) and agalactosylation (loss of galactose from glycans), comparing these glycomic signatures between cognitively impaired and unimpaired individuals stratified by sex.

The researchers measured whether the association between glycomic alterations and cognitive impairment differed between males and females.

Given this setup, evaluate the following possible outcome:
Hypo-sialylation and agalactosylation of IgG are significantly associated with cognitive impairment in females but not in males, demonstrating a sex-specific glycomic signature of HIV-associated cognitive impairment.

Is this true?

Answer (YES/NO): YES